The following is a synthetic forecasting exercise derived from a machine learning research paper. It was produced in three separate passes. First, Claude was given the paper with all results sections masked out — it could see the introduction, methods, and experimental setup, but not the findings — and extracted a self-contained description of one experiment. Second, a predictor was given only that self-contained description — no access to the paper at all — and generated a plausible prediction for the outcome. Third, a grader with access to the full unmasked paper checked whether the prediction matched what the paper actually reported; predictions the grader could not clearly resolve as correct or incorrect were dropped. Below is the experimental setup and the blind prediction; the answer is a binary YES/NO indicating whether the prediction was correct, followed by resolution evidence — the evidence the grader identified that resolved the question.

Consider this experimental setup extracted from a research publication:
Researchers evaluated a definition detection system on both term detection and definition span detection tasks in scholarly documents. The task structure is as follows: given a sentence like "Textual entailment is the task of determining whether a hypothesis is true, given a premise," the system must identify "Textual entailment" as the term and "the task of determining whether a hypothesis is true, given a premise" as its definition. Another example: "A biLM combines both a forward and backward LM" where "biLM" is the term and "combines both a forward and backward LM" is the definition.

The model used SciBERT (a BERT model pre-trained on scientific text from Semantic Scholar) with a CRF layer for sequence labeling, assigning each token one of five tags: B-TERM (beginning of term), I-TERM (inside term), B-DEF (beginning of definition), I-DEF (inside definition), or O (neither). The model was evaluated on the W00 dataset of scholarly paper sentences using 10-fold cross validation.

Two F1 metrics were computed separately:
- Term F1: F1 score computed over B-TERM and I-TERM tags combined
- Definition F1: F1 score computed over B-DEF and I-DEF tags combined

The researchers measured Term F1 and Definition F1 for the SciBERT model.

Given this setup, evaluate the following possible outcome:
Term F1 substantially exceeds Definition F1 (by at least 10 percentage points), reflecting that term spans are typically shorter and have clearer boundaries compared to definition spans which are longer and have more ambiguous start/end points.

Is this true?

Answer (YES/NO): NO